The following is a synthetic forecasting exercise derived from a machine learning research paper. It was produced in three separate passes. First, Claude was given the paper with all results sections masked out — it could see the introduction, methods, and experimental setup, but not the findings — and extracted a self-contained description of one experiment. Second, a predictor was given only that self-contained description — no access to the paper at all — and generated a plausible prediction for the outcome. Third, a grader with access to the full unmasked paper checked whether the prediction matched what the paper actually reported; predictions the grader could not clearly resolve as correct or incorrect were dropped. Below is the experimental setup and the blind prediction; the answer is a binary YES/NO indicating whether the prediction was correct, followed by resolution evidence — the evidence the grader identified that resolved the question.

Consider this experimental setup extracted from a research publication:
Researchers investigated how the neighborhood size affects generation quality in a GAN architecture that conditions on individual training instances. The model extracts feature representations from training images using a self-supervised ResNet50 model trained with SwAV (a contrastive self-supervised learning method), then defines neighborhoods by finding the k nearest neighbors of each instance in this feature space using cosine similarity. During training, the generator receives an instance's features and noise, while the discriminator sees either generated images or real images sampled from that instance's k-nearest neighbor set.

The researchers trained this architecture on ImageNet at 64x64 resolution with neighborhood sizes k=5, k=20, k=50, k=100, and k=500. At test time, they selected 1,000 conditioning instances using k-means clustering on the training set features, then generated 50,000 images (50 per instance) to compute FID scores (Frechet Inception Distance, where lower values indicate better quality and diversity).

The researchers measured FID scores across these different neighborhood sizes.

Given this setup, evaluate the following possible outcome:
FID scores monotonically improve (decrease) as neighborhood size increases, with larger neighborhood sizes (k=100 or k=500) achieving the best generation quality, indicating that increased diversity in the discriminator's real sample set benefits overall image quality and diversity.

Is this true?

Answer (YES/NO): NO